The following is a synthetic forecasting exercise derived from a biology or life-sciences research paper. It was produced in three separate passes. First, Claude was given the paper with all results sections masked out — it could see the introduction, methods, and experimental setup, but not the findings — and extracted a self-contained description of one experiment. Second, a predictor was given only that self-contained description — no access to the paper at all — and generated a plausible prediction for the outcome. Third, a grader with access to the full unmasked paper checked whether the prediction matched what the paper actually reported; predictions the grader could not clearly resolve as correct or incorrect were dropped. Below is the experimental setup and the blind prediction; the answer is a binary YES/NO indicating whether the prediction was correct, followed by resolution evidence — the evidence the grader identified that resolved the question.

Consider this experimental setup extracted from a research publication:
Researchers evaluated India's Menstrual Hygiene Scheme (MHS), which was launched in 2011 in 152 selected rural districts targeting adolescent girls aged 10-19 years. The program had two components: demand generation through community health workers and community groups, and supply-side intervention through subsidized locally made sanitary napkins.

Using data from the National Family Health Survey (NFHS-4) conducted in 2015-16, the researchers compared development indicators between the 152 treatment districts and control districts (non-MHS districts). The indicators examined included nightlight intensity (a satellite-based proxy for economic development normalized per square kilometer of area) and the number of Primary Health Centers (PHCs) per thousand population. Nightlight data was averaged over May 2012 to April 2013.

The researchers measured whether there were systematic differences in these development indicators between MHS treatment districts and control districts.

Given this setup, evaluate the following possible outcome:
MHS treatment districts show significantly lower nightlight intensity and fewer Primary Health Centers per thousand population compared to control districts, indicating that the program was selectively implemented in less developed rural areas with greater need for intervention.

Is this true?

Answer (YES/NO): NO